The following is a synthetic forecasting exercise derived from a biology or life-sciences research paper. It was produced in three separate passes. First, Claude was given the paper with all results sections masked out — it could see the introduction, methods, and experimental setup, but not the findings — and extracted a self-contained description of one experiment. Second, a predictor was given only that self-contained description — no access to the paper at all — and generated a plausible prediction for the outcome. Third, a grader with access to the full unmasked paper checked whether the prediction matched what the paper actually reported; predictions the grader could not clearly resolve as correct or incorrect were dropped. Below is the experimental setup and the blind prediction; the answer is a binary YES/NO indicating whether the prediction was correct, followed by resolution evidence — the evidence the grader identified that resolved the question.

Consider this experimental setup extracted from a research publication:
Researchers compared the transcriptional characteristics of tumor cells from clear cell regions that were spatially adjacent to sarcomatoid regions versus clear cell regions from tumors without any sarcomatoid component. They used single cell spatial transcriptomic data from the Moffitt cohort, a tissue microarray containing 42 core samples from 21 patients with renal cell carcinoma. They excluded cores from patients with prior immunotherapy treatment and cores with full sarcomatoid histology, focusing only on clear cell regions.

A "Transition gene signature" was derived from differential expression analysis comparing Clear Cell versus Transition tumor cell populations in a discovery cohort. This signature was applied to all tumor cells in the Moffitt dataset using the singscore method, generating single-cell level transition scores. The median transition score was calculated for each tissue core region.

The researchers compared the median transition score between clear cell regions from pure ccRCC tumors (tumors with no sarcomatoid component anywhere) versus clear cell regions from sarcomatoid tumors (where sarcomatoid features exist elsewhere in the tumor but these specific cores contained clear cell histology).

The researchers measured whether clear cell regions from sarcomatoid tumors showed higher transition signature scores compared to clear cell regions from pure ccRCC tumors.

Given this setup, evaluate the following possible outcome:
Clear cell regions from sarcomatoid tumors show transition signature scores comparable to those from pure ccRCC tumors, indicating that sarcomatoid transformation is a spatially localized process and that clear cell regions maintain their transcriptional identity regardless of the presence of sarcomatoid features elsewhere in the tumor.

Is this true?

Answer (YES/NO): NO